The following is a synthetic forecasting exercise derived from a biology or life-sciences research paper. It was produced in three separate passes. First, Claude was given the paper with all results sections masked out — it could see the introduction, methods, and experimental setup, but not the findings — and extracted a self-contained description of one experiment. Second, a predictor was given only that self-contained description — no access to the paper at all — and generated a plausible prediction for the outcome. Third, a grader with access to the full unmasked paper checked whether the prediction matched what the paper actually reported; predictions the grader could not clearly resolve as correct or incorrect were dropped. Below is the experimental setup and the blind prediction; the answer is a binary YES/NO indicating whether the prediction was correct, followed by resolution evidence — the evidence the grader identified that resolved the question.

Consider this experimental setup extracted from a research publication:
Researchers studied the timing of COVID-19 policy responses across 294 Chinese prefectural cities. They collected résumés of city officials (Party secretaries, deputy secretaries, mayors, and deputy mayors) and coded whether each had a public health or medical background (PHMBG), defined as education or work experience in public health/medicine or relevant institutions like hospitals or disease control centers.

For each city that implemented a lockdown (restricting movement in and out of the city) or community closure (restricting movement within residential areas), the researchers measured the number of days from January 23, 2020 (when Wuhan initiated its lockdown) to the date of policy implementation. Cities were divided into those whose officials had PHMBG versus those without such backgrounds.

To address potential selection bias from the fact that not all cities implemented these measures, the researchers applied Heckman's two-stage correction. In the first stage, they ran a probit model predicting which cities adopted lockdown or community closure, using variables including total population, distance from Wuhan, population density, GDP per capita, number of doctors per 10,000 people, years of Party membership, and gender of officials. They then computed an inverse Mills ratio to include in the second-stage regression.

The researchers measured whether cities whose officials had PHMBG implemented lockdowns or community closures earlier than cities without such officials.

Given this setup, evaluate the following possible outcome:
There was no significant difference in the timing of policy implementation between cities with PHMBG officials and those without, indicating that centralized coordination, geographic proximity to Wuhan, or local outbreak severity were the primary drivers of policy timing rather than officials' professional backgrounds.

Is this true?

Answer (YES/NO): NO